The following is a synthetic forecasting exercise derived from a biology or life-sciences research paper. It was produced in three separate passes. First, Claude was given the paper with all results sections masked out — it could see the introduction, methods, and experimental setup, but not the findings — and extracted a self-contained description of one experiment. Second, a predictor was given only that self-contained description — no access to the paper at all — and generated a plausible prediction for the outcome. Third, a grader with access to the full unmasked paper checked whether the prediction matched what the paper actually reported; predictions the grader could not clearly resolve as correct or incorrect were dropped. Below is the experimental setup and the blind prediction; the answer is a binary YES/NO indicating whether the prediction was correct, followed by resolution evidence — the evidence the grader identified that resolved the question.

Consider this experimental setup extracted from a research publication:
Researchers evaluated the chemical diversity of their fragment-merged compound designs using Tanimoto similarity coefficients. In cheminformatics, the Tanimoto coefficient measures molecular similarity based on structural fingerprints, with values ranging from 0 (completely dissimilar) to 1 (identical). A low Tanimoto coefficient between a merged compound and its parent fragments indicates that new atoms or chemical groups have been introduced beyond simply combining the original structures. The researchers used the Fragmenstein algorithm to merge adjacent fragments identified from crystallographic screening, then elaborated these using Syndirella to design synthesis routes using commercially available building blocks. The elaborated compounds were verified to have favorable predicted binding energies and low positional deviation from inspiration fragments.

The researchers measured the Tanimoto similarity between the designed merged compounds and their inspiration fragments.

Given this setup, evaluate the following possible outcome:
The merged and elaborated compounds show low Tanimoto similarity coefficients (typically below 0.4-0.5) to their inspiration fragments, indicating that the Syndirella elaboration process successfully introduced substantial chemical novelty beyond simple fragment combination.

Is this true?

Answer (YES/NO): YES